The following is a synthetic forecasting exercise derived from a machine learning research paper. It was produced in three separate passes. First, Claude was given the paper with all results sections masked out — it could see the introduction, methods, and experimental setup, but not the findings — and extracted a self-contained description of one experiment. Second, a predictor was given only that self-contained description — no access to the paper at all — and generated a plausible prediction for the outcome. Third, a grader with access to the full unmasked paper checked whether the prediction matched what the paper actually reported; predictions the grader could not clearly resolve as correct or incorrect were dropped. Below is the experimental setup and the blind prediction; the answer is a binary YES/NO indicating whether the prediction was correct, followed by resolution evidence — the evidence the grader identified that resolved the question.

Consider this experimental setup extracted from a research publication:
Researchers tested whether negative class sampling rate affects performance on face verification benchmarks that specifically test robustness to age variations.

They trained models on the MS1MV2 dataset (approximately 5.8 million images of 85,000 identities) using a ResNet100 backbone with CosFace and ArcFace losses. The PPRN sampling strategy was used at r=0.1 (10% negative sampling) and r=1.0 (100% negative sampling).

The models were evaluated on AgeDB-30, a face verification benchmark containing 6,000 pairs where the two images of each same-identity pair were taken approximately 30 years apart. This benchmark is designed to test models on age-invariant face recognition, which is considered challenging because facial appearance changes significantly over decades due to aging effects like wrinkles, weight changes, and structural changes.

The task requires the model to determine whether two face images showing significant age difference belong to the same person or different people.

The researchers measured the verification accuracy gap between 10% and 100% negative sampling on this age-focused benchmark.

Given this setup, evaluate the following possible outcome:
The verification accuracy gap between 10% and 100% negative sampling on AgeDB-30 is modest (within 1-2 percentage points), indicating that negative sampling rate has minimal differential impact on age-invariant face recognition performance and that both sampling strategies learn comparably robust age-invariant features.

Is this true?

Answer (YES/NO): YES